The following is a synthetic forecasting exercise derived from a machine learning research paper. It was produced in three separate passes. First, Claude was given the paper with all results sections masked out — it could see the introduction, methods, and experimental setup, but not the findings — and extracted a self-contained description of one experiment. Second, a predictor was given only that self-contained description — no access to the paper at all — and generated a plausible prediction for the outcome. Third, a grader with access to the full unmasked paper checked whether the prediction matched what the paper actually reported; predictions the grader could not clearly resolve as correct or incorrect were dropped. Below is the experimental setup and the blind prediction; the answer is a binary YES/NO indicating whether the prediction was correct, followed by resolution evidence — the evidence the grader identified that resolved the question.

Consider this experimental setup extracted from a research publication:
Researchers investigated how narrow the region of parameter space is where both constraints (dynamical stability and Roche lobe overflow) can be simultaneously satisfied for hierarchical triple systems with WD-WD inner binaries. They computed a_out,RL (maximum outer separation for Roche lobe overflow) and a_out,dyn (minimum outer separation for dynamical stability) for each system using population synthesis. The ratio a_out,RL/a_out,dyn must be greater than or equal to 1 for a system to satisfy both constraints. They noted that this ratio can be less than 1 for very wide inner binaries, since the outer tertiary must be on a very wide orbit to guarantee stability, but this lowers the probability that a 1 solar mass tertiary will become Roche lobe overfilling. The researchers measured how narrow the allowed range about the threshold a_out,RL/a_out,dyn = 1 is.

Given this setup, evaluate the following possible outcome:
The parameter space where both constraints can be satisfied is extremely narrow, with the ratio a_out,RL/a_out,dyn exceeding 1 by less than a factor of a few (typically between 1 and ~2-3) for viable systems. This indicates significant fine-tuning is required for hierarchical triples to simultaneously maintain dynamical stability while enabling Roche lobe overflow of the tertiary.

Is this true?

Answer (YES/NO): NO